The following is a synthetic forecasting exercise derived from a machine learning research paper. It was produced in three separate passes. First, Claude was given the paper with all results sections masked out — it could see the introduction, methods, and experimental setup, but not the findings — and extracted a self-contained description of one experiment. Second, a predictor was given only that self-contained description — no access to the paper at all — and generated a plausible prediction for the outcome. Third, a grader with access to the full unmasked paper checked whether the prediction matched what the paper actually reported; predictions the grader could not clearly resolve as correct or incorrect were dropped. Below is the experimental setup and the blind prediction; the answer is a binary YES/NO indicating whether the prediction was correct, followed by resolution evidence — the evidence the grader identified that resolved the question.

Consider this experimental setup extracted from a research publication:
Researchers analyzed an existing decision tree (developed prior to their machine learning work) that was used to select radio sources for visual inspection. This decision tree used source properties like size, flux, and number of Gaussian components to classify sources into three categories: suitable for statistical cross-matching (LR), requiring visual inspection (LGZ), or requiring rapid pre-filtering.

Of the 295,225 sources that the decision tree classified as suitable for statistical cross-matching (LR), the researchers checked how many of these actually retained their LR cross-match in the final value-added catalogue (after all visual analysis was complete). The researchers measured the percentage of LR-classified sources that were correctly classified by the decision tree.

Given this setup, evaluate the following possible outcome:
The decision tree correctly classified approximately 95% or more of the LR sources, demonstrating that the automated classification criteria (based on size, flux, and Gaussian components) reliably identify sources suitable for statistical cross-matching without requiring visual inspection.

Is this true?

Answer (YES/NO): YES